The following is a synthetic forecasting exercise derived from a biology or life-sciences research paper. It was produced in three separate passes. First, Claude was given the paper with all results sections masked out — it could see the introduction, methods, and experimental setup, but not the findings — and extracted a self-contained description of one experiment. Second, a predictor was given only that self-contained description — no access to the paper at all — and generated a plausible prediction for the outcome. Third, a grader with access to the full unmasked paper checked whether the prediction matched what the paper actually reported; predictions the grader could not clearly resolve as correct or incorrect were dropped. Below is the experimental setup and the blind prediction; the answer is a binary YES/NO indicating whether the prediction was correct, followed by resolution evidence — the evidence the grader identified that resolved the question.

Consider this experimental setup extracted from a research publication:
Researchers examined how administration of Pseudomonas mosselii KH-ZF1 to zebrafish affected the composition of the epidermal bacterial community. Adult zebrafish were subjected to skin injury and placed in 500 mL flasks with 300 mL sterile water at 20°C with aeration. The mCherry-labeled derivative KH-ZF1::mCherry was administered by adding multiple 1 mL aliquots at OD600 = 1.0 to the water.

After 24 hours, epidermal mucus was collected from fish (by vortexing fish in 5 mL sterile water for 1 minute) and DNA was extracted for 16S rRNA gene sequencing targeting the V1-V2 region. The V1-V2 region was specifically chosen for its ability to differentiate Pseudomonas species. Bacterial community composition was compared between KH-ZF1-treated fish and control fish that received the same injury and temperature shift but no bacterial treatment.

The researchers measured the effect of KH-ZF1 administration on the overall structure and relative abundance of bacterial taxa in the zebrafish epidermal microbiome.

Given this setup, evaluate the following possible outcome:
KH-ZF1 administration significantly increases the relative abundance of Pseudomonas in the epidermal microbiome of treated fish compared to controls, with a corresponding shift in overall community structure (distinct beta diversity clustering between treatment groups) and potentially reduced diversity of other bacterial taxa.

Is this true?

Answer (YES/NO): NO